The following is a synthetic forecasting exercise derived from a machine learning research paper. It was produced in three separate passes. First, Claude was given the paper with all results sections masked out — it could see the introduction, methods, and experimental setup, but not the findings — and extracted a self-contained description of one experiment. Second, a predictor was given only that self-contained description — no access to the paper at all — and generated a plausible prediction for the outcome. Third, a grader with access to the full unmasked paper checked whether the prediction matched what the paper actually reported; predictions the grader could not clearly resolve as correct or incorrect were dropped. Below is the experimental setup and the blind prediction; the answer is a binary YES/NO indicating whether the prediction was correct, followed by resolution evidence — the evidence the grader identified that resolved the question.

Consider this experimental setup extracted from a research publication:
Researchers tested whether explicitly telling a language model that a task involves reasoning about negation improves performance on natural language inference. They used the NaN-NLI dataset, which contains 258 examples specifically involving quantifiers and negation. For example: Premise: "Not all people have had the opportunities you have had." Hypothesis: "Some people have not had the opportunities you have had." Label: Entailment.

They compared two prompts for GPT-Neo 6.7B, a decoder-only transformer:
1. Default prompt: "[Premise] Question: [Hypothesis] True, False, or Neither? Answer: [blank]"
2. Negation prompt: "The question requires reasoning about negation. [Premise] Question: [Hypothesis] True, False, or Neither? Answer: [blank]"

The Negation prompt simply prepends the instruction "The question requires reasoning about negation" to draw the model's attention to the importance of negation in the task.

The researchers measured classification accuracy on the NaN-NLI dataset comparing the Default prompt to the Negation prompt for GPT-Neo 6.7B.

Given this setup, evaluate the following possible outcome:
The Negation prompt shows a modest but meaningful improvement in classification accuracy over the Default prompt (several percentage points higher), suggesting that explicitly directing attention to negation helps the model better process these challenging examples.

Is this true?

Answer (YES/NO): NO